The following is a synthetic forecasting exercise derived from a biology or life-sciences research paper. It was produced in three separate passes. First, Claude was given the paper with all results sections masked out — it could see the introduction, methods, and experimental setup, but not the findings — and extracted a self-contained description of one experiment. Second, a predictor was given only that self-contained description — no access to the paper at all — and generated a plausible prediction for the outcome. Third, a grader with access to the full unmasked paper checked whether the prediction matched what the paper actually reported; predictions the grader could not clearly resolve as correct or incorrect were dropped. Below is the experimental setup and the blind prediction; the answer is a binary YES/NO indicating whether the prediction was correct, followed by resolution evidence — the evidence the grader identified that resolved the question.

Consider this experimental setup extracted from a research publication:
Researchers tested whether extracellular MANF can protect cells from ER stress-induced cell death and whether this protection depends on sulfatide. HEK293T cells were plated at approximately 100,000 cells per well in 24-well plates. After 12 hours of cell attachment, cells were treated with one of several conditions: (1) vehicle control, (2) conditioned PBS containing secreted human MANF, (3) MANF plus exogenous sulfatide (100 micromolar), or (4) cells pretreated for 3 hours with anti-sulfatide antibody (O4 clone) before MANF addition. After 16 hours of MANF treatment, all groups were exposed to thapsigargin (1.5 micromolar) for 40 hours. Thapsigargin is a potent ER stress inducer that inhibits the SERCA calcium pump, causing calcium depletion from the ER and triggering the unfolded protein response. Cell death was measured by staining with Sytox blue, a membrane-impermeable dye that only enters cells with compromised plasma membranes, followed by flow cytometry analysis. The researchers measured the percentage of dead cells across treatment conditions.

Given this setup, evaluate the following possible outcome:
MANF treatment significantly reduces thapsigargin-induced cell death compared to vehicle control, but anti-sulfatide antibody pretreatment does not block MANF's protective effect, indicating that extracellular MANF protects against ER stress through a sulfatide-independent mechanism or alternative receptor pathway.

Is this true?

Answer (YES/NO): NO